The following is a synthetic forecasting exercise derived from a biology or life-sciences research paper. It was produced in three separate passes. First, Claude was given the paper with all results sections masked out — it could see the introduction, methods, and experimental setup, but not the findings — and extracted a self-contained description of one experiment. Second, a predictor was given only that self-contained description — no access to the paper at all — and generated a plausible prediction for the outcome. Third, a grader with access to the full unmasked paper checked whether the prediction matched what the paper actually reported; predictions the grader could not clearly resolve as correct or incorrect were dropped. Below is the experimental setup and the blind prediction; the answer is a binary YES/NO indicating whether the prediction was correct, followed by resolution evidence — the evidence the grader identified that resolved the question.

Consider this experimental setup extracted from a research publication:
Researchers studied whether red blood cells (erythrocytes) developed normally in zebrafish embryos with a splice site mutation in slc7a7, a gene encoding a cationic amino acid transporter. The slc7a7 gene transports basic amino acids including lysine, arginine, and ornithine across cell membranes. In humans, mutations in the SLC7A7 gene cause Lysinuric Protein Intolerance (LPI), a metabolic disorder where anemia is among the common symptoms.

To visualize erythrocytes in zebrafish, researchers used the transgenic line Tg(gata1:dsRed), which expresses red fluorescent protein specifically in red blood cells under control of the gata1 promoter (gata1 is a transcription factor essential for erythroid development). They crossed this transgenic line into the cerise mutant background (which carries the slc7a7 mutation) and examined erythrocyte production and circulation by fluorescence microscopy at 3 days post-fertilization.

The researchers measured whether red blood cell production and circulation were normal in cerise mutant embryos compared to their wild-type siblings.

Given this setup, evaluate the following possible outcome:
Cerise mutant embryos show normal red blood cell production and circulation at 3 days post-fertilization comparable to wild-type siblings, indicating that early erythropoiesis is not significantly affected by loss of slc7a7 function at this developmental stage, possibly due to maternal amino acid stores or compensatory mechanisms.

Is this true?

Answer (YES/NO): YES